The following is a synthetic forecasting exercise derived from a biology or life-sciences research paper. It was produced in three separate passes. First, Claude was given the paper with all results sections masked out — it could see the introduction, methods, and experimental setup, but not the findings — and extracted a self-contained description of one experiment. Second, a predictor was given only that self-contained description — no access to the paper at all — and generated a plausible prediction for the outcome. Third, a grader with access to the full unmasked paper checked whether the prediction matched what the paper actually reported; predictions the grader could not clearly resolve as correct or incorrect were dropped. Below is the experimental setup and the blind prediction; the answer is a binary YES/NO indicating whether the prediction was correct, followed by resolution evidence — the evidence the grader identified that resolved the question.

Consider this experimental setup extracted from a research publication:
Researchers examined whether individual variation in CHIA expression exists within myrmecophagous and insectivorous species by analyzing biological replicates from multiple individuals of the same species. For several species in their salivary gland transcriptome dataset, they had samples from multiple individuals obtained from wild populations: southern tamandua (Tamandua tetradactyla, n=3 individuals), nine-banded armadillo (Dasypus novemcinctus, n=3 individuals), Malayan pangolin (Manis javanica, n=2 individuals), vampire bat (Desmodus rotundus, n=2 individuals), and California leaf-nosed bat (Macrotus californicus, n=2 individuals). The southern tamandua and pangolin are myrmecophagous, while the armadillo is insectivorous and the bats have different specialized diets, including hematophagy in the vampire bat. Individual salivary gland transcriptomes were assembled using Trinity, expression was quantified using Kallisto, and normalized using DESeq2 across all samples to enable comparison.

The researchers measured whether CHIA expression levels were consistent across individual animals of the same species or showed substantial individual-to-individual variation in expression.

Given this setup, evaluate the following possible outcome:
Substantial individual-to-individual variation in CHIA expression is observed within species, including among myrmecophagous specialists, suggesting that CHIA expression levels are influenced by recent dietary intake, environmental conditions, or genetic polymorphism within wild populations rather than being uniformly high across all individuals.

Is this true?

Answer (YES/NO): YES